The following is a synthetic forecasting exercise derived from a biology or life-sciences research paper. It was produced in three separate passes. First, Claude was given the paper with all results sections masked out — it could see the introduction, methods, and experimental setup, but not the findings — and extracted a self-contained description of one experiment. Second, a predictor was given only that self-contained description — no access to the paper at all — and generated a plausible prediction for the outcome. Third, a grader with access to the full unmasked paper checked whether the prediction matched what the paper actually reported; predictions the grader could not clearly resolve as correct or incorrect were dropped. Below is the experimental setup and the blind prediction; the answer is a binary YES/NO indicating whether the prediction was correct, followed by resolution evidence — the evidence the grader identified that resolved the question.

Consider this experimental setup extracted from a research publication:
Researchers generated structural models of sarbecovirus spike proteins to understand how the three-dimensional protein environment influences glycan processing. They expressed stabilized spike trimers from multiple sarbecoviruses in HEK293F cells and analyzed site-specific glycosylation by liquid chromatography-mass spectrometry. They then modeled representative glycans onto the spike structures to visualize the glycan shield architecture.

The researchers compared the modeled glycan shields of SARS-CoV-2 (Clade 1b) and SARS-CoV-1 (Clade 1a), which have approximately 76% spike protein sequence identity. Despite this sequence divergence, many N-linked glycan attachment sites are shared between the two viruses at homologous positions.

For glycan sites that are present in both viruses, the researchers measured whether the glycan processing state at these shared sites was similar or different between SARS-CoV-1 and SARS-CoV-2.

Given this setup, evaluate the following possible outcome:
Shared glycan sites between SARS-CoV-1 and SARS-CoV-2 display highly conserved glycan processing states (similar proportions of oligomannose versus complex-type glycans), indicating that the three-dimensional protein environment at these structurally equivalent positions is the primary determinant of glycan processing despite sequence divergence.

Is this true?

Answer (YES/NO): NO